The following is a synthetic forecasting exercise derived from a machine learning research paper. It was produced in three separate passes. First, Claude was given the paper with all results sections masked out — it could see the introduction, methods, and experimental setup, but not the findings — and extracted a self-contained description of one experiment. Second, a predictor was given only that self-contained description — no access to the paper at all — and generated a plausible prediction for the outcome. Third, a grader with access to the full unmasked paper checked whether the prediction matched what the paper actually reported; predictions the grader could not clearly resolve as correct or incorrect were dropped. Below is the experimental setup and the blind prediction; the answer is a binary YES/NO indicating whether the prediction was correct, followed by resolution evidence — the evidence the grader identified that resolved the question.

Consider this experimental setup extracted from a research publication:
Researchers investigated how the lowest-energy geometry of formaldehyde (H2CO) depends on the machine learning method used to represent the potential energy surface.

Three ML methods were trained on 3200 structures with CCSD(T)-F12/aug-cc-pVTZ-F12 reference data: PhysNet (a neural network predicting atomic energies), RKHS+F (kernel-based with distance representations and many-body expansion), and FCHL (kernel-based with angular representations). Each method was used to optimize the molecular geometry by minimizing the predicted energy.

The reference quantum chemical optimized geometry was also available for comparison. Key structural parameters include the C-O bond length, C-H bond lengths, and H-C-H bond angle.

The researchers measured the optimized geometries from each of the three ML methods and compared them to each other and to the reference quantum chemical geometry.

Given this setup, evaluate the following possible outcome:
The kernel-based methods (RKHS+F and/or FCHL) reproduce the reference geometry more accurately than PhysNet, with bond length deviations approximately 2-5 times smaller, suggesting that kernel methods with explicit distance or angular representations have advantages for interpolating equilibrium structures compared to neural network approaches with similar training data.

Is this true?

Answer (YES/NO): NO